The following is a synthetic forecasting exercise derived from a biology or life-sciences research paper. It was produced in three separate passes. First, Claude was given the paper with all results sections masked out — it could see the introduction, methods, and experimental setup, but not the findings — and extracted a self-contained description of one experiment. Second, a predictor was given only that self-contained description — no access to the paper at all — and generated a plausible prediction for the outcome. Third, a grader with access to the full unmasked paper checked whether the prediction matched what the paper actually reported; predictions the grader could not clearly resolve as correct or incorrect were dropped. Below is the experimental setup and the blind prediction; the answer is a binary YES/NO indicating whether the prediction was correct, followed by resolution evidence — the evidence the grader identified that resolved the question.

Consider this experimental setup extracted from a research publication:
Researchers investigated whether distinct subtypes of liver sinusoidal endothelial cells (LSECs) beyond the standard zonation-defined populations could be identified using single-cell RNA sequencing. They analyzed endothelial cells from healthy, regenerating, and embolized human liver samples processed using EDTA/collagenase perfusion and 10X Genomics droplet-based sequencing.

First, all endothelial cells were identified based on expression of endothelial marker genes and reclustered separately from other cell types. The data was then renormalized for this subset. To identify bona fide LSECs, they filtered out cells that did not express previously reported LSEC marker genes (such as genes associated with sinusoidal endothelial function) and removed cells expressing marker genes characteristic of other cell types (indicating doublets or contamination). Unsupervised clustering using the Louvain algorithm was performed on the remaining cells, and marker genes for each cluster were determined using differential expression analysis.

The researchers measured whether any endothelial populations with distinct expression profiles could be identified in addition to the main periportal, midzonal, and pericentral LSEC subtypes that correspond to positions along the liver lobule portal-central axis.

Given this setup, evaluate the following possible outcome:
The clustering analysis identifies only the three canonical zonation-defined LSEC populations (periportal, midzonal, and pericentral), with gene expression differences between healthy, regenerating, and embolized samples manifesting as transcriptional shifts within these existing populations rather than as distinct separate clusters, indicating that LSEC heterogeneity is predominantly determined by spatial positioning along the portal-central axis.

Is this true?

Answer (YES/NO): NO